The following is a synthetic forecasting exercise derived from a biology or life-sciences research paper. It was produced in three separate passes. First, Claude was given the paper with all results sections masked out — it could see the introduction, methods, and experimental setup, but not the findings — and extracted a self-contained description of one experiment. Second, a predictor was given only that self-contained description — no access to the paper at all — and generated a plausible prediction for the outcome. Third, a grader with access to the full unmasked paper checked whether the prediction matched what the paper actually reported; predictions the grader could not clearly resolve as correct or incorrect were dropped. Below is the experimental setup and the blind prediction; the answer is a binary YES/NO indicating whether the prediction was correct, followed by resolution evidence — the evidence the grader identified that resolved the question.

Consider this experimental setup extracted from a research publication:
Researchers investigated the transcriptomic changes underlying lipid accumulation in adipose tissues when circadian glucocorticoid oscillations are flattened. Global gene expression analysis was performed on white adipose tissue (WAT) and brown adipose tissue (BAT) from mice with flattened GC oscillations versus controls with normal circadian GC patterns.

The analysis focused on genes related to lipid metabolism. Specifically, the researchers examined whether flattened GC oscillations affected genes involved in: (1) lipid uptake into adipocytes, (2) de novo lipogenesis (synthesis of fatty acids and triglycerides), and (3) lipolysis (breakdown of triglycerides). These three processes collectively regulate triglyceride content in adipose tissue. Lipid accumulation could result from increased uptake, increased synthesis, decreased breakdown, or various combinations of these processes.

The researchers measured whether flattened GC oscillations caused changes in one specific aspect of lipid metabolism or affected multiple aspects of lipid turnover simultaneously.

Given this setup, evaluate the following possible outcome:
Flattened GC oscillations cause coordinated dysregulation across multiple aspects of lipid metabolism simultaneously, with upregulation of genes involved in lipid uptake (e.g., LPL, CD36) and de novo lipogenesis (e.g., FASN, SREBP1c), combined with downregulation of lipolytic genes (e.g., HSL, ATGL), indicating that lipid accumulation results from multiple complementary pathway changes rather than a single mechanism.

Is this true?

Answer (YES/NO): NO